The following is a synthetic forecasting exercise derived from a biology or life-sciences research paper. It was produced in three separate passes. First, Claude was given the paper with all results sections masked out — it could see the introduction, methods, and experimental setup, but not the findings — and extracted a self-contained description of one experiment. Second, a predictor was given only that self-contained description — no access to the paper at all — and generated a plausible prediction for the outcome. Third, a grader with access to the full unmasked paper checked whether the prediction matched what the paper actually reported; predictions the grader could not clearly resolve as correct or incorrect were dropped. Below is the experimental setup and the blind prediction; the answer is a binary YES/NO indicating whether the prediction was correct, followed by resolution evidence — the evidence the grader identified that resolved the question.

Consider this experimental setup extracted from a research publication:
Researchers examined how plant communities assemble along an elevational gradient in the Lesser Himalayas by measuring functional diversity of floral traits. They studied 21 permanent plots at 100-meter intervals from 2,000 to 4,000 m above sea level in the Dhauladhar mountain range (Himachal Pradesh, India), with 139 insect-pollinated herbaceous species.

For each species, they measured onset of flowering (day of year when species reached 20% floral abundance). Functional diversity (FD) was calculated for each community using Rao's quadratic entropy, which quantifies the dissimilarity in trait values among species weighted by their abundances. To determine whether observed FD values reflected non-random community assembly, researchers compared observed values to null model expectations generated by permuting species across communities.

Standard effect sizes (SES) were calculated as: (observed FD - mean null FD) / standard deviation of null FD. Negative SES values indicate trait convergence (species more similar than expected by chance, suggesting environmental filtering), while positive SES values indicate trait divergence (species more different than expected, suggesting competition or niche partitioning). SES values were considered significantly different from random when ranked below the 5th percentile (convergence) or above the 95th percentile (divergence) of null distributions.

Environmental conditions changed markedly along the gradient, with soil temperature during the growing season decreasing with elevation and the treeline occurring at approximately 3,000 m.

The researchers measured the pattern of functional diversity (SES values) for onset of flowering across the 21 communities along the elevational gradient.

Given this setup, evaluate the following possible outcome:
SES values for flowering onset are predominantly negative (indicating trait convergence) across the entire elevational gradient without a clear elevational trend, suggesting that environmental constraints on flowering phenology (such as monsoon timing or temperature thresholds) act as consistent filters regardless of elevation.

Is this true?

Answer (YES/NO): NO